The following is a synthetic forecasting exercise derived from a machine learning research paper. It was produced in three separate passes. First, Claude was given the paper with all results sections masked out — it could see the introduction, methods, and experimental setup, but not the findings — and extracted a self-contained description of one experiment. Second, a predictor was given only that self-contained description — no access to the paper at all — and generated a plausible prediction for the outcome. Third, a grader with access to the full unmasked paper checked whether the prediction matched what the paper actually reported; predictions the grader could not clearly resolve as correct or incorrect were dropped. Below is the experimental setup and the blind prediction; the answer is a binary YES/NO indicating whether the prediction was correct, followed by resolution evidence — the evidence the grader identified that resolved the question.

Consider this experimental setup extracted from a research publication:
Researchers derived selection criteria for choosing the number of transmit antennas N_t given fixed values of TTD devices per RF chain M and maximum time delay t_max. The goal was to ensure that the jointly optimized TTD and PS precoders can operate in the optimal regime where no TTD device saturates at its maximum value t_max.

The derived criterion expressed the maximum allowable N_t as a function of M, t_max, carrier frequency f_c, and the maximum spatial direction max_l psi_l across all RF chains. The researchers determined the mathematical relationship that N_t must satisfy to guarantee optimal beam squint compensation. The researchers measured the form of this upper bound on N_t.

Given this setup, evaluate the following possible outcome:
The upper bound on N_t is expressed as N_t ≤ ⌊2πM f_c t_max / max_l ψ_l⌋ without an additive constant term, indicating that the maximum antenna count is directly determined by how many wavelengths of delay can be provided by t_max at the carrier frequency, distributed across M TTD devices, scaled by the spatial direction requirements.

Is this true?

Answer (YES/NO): NO